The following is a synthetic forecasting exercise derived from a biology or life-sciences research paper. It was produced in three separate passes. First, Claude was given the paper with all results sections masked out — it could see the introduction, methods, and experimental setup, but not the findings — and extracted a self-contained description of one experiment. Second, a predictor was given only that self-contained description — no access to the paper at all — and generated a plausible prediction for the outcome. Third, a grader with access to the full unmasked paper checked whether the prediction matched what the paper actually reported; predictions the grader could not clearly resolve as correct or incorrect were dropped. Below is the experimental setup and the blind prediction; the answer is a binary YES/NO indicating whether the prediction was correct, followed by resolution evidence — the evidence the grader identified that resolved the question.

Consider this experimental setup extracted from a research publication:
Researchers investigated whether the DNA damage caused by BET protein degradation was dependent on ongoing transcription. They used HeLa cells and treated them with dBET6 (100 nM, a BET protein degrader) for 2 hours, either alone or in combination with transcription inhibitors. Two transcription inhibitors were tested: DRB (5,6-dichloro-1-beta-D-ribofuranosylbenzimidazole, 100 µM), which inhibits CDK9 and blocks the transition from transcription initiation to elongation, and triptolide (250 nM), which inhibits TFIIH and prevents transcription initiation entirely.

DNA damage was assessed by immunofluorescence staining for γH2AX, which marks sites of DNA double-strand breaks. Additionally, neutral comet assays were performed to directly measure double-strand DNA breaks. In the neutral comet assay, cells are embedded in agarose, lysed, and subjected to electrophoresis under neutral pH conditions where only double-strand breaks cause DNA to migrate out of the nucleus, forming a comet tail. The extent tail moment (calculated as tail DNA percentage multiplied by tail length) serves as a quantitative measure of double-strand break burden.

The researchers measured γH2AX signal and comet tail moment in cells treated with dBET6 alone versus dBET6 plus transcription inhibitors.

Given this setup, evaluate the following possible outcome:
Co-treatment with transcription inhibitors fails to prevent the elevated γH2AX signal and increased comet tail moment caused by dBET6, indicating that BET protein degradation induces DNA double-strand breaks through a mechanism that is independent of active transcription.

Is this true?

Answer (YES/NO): NO